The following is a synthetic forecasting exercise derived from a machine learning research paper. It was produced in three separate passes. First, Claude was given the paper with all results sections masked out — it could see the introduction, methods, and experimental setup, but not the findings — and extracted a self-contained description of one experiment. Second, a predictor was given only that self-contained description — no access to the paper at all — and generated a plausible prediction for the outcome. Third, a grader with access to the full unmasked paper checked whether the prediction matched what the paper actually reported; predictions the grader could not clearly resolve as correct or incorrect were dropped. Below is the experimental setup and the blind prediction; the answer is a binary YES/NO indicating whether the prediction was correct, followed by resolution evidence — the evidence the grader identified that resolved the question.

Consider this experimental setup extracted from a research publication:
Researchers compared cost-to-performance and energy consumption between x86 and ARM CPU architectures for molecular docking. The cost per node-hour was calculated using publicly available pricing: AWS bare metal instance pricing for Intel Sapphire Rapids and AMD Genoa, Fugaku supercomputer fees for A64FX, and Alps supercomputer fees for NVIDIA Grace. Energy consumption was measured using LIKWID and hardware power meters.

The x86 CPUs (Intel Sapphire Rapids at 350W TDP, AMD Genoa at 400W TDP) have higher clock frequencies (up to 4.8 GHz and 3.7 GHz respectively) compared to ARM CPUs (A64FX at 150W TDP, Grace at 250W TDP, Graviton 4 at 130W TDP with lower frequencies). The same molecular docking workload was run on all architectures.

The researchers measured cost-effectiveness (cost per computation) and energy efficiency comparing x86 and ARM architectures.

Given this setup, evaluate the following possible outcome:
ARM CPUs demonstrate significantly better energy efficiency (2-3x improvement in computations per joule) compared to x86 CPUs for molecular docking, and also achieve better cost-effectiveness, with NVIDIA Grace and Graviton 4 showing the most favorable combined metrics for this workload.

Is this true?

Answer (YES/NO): NO